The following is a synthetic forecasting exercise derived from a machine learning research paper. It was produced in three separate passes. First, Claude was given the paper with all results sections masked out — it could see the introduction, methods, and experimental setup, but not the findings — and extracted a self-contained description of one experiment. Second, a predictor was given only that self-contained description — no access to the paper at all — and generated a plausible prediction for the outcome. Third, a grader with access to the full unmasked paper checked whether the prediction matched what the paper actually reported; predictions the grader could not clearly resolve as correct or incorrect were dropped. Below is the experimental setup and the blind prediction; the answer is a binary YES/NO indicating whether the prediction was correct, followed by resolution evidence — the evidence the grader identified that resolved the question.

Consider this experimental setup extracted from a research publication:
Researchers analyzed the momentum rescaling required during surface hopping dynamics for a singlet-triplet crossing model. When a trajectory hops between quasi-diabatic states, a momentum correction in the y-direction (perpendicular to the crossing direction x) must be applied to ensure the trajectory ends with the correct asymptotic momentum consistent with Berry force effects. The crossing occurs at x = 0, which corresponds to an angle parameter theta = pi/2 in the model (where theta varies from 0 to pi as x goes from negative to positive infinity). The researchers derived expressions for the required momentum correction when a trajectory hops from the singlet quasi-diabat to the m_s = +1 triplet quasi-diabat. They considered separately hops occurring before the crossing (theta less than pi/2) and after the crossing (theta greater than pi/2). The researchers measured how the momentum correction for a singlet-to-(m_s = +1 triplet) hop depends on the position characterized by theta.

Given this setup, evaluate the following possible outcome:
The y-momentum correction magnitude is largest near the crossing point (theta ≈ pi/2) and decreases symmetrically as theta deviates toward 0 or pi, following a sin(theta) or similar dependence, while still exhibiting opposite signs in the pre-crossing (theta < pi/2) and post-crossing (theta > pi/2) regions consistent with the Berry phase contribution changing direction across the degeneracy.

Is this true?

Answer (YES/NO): NO